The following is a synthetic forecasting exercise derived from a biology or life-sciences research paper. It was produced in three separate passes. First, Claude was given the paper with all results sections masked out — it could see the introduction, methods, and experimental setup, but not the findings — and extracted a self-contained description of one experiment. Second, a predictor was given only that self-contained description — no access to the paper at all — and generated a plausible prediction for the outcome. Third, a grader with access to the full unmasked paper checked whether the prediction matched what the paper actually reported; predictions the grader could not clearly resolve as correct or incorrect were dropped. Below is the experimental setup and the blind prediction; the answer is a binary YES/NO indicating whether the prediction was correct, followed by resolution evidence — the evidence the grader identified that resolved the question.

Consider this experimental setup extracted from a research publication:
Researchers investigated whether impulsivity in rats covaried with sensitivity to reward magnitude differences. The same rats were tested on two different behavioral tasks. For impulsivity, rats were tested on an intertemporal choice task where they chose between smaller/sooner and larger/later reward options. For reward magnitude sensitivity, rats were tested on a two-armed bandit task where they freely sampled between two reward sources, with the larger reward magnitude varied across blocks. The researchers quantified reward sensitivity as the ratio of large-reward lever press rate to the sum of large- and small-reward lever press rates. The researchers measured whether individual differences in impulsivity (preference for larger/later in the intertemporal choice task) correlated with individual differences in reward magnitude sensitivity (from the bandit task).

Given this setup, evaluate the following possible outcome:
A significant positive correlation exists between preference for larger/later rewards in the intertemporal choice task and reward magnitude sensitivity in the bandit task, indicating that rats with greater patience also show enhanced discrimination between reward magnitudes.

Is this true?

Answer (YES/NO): NO